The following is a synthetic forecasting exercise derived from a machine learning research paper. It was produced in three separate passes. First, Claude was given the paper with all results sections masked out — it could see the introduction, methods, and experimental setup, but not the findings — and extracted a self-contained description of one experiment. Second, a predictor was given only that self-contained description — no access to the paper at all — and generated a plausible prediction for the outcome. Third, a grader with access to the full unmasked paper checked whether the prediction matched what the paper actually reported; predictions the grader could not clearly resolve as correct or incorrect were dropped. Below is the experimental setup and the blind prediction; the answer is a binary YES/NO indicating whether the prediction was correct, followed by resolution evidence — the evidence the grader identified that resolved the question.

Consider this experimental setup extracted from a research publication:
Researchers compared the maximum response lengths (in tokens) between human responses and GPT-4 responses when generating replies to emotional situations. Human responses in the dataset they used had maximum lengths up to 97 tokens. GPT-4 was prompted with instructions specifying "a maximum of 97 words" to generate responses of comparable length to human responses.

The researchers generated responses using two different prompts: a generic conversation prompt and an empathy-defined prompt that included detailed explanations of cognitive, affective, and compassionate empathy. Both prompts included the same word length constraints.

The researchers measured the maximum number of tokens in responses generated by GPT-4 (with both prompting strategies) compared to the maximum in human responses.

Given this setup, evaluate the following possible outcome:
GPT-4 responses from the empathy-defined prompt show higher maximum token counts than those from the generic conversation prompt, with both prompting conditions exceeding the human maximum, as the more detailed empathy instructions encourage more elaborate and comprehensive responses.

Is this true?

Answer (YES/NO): NO